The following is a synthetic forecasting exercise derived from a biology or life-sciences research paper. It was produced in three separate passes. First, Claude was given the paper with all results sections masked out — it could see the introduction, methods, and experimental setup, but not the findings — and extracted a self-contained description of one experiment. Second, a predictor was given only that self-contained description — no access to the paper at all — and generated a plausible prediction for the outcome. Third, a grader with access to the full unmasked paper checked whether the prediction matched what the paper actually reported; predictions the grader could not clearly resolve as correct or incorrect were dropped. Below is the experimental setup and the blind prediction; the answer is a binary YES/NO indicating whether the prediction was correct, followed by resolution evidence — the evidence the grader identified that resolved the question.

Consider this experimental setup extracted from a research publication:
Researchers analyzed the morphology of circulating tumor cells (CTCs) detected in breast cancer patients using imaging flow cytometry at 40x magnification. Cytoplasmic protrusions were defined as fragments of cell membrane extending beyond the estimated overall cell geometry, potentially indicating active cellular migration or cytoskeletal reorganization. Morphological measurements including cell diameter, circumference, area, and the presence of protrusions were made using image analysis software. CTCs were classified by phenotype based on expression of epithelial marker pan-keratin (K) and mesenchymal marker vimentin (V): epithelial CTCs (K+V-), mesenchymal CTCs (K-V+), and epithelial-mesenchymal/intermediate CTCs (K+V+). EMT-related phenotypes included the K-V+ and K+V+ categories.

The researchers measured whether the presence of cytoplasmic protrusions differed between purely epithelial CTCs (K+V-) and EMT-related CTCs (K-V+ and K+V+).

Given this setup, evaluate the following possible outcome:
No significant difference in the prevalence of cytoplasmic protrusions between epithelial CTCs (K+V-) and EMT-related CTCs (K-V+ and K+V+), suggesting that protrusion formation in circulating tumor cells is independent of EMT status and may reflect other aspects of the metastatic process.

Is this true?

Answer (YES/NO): NO